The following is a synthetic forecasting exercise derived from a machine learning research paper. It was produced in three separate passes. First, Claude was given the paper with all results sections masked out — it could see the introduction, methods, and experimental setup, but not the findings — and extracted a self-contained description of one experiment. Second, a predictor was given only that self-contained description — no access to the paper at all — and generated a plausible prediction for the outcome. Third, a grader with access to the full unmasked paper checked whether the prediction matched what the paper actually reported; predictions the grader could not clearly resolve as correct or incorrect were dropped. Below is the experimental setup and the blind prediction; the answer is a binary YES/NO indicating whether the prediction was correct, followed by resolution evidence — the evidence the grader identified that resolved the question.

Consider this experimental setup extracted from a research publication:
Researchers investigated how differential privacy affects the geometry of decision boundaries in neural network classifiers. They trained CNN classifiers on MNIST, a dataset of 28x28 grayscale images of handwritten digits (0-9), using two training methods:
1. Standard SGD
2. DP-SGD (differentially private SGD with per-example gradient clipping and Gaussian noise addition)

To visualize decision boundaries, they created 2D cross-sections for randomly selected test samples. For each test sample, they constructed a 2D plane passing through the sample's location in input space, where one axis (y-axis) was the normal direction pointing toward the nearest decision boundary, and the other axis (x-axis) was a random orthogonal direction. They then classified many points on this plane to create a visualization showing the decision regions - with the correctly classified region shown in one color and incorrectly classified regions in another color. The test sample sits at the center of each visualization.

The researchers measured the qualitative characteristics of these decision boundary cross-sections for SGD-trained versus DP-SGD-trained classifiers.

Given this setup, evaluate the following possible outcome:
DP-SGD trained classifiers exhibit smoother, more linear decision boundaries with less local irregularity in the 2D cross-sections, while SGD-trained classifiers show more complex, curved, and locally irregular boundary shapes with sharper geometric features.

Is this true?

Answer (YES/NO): NO